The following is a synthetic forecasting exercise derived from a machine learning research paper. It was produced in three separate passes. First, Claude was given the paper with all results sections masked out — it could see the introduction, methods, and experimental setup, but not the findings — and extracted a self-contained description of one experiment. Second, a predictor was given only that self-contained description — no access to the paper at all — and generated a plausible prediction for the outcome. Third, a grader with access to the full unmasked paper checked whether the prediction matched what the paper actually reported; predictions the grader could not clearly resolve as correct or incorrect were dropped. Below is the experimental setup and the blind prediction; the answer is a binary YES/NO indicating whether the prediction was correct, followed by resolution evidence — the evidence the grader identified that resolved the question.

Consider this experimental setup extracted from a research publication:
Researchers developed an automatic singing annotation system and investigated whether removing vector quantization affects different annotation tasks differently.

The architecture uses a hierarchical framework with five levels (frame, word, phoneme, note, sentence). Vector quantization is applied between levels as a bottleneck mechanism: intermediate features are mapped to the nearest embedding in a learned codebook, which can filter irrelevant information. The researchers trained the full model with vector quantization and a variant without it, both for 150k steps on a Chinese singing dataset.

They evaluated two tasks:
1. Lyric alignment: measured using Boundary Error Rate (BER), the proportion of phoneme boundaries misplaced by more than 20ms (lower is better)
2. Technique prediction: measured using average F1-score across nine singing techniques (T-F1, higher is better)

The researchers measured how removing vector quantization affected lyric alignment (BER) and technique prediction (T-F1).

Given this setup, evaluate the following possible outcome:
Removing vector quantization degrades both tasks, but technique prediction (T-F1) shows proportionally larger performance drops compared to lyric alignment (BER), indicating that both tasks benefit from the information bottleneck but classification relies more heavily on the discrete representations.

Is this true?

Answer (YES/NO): NO